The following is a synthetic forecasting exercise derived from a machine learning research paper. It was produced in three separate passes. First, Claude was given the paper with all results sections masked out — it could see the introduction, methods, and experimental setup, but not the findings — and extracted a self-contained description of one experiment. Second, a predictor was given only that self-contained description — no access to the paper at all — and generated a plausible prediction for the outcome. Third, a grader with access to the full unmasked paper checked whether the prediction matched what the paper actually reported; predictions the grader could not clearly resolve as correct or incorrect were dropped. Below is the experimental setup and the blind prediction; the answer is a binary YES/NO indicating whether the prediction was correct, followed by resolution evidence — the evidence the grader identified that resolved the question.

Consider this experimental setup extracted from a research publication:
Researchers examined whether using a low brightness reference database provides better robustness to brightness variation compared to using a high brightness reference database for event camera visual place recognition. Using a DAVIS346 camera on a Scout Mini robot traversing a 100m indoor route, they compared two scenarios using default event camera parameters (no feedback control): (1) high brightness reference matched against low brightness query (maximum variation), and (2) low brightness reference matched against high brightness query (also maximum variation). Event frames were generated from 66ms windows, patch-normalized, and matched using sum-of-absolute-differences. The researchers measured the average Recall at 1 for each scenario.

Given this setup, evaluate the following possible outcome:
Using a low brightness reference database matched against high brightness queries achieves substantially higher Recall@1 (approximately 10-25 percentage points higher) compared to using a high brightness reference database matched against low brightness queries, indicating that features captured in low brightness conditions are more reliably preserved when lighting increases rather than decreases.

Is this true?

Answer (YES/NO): YES